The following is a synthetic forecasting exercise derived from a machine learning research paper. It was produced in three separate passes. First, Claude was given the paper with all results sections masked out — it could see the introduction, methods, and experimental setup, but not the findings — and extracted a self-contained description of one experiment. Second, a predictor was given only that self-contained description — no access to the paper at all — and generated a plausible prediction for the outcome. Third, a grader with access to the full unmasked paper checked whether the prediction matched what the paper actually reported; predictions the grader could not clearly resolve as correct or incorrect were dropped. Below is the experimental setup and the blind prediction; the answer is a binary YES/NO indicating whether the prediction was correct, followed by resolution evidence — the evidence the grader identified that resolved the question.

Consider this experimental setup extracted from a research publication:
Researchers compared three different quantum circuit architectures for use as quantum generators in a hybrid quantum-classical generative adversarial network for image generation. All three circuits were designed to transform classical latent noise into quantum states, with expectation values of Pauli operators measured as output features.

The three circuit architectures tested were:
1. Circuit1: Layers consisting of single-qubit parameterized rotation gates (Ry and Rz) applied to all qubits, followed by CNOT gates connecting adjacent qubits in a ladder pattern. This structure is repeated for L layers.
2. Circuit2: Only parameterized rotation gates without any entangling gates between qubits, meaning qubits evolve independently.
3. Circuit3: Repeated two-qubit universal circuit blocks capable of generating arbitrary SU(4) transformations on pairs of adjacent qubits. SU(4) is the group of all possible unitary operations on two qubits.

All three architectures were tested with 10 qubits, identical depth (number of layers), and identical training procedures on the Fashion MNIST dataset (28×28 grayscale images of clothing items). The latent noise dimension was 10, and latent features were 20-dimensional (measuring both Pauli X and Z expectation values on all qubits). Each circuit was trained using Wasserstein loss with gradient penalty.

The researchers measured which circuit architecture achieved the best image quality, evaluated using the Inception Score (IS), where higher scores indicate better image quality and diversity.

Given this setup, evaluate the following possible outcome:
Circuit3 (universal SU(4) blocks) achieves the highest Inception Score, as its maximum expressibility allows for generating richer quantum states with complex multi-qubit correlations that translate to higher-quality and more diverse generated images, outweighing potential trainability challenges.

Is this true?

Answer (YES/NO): YES